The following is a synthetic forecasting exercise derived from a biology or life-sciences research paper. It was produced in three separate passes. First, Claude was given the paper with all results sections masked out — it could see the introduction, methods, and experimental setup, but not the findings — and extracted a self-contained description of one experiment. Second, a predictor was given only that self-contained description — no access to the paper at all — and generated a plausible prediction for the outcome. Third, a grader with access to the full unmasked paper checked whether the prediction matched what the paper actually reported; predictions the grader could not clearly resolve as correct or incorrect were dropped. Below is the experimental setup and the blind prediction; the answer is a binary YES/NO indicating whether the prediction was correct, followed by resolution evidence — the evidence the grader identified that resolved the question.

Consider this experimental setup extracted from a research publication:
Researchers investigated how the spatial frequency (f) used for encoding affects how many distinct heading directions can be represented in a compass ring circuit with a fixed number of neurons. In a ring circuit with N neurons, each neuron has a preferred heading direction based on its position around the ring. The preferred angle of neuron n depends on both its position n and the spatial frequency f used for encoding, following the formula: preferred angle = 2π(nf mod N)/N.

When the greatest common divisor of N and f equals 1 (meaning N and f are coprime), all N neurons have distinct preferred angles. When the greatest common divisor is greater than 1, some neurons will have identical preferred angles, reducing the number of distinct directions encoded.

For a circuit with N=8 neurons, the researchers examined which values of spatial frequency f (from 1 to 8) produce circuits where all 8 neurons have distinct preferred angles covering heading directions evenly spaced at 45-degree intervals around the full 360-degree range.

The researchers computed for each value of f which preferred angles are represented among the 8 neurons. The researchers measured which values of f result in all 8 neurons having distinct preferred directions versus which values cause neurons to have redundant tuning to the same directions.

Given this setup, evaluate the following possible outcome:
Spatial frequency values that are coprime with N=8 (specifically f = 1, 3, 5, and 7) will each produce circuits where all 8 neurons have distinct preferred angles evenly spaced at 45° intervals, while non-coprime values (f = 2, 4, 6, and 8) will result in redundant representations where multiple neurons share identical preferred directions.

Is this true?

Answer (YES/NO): YES